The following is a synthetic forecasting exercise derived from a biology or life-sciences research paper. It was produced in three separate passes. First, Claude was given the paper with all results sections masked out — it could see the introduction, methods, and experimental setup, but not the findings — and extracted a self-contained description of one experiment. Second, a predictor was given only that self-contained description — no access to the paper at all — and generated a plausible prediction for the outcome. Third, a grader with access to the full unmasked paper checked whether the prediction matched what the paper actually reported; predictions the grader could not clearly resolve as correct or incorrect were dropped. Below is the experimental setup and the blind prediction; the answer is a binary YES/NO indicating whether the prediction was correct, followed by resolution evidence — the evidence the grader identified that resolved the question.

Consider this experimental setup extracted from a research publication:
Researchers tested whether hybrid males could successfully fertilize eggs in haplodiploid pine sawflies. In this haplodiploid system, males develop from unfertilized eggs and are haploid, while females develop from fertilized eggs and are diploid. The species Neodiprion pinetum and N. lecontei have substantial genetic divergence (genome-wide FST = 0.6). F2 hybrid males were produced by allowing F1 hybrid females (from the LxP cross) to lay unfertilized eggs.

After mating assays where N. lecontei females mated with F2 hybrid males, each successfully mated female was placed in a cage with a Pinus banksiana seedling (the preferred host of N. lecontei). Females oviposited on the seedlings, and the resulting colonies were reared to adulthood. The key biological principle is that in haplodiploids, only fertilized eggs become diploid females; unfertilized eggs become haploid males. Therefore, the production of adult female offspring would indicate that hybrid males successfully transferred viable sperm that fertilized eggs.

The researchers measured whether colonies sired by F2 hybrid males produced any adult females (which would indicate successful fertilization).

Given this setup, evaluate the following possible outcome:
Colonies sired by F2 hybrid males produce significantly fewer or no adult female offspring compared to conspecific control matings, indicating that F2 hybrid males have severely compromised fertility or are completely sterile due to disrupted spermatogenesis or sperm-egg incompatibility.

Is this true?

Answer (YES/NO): NO